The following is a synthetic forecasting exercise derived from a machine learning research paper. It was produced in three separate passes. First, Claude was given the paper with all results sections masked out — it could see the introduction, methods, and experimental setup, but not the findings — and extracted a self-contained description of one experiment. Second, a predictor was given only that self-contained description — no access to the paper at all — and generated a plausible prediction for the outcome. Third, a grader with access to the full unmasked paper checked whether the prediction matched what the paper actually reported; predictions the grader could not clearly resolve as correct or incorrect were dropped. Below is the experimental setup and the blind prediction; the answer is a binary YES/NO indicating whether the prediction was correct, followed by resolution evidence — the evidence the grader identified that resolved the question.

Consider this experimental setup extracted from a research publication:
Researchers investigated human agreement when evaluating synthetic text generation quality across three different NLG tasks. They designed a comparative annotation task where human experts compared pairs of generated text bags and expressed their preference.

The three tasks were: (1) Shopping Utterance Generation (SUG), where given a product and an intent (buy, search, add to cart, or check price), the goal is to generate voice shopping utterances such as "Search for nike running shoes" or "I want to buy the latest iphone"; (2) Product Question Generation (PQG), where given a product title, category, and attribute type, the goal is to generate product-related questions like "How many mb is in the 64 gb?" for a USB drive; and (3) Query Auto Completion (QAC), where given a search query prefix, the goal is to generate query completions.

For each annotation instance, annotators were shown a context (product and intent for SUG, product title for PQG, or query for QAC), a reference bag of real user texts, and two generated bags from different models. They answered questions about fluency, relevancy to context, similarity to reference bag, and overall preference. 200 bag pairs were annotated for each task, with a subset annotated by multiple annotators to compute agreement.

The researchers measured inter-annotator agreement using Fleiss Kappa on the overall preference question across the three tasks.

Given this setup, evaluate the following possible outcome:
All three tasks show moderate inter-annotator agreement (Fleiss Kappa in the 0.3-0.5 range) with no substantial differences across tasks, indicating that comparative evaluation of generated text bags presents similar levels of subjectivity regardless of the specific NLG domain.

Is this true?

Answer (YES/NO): NO